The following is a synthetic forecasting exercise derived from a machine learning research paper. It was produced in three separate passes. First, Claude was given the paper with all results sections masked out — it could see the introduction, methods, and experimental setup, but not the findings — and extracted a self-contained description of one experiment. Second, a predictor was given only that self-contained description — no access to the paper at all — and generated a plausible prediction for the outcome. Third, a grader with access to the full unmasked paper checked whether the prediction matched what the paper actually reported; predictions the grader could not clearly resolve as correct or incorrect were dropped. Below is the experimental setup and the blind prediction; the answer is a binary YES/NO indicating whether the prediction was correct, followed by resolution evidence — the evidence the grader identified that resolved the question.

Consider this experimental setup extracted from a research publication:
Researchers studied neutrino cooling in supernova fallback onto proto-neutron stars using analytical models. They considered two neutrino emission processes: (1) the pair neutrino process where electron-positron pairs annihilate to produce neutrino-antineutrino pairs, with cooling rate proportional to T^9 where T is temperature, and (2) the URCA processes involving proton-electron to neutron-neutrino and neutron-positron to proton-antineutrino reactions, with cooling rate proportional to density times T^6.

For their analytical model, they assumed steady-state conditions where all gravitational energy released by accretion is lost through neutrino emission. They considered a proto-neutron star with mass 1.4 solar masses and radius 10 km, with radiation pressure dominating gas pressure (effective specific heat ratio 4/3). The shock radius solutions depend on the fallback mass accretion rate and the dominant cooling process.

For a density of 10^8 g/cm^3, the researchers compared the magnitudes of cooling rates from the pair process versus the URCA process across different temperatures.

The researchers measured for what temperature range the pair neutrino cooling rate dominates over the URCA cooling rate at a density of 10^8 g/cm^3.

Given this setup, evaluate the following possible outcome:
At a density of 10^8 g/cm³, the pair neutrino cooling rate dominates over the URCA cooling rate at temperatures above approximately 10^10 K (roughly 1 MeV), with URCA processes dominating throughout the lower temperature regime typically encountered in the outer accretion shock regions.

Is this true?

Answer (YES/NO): NO